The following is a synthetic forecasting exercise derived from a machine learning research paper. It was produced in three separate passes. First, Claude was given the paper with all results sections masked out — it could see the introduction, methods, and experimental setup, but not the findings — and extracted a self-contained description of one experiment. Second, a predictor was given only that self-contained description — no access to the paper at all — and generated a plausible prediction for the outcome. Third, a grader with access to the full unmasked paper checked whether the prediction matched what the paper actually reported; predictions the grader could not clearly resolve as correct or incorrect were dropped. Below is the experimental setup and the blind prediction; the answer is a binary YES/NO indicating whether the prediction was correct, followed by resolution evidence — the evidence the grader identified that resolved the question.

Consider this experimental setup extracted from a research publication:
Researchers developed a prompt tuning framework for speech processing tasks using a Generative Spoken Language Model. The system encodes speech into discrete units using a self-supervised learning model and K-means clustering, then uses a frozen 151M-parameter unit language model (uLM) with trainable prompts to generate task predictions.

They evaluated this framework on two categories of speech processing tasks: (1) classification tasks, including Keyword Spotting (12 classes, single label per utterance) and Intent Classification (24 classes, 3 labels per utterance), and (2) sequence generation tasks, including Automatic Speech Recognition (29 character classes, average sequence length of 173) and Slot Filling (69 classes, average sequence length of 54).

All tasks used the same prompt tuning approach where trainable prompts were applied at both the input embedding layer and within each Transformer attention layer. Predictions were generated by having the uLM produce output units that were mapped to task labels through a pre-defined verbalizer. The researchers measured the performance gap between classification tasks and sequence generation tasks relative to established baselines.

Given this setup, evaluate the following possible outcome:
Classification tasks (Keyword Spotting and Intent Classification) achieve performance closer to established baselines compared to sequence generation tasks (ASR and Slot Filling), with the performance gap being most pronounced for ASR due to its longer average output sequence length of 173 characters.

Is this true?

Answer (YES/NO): YES